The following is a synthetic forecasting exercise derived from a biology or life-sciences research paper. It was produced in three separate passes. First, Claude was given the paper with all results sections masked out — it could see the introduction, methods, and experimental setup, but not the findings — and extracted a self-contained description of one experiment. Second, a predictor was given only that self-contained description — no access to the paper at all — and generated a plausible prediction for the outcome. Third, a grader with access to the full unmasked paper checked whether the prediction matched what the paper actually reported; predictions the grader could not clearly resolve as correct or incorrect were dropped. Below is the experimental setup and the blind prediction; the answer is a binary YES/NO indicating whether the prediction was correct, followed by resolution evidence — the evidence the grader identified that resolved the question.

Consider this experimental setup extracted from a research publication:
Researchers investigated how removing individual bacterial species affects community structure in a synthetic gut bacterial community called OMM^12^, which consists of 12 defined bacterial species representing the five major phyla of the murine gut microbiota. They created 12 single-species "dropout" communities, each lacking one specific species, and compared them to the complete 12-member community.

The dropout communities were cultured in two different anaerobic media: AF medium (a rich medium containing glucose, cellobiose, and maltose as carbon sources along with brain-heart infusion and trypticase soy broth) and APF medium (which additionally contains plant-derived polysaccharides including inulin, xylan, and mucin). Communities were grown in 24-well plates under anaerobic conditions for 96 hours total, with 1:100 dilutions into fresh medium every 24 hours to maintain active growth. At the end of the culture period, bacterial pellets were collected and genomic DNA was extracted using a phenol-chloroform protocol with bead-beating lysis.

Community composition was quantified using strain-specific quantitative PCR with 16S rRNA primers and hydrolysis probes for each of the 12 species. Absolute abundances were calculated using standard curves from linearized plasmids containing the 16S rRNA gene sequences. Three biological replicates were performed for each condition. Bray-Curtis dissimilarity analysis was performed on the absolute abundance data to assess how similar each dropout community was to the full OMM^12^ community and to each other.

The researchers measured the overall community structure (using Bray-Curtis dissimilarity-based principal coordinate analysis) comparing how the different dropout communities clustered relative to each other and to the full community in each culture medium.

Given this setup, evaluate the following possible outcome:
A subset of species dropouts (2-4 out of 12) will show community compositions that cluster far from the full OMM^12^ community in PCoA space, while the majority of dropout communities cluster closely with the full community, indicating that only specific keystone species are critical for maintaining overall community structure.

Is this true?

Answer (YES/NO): YES